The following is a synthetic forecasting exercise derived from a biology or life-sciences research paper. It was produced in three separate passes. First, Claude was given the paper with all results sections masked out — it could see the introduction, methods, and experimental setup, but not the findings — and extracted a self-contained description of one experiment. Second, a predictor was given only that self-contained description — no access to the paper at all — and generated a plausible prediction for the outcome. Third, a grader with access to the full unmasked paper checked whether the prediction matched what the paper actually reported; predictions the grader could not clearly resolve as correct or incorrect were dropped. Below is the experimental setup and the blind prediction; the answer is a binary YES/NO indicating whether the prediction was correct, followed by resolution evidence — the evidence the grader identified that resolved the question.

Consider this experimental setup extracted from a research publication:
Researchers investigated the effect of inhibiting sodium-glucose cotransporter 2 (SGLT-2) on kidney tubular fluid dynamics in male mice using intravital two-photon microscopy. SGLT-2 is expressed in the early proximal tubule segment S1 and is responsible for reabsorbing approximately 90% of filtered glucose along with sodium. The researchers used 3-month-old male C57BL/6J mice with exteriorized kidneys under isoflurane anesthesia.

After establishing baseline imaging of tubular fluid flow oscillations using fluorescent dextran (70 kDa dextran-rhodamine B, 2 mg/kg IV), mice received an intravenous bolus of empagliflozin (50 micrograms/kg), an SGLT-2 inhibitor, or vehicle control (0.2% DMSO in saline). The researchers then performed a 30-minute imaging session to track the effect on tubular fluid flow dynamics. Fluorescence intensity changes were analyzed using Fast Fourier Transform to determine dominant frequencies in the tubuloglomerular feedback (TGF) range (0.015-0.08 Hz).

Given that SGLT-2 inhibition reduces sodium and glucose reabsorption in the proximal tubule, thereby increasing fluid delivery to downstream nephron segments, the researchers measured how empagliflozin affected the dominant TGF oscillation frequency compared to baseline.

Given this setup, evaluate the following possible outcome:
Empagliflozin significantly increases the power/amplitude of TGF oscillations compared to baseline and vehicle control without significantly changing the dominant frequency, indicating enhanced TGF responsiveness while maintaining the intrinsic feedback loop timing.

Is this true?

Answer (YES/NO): NO